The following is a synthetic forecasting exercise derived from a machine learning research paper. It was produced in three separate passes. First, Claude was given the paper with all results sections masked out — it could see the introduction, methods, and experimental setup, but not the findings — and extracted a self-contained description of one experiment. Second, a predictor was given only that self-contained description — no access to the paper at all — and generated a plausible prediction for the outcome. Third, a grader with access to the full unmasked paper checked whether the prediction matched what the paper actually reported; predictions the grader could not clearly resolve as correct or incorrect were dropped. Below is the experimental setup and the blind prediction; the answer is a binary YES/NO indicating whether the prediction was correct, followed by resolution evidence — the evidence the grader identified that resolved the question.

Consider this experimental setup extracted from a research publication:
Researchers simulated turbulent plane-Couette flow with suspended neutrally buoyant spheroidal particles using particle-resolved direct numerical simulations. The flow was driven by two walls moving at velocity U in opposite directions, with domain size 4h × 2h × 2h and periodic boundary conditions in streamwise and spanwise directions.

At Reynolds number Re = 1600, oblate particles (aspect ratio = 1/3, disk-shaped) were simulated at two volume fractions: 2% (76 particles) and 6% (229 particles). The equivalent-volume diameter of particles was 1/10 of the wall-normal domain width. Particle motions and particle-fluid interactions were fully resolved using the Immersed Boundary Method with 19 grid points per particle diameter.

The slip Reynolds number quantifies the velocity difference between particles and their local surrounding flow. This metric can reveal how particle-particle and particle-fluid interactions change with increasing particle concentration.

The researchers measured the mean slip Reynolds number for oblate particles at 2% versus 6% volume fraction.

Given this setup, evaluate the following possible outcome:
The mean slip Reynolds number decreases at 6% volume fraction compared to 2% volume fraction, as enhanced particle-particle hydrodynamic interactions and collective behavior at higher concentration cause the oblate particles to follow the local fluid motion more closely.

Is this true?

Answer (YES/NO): YES